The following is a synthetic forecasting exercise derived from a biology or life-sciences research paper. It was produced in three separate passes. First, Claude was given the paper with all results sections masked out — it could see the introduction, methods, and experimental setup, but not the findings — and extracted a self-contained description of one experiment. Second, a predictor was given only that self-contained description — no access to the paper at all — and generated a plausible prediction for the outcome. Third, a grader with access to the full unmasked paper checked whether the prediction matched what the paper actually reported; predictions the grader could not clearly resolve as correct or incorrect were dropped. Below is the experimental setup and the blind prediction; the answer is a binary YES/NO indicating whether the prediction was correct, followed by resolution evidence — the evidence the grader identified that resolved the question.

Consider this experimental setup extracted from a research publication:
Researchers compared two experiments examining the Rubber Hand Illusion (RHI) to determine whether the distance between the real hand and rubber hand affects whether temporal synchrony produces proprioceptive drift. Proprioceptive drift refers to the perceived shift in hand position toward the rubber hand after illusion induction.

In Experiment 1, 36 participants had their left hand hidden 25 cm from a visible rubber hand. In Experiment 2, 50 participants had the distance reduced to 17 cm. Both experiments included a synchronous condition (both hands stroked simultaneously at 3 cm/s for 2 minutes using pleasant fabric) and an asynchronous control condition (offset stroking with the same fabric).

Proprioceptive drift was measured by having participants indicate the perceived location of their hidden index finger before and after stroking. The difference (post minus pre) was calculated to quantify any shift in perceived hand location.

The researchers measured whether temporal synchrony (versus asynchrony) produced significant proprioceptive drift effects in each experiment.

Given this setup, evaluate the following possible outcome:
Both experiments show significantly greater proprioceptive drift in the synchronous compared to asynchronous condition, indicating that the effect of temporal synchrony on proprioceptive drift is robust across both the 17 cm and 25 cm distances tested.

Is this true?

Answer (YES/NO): NO